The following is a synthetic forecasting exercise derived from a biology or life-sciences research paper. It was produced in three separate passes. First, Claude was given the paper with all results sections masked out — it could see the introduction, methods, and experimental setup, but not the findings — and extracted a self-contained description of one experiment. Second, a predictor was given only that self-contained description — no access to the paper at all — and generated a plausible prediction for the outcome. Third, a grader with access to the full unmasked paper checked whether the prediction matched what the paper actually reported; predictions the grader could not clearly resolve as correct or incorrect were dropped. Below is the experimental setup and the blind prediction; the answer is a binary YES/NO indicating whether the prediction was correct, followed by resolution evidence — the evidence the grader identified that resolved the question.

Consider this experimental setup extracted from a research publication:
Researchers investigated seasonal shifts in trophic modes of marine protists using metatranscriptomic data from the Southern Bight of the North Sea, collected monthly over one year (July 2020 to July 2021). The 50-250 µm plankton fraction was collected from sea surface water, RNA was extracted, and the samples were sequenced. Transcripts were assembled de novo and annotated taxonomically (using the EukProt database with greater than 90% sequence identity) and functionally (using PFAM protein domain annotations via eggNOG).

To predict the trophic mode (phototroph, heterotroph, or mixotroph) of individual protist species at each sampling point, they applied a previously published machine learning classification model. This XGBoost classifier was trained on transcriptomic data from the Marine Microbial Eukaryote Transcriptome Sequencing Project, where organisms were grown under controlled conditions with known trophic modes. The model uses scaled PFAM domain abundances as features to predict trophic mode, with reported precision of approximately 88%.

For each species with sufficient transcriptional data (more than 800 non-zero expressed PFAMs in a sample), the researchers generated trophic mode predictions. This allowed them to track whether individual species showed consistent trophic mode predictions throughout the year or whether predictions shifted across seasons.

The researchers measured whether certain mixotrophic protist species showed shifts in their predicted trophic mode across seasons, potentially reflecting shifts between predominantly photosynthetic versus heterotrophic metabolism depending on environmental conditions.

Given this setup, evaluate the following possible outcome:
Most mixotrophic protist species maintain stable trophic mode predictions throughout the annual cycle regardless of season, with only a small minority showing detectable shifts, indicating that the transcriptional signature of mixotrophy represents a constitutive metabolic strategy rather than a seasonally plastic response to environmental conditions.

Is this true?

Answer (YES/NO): NO